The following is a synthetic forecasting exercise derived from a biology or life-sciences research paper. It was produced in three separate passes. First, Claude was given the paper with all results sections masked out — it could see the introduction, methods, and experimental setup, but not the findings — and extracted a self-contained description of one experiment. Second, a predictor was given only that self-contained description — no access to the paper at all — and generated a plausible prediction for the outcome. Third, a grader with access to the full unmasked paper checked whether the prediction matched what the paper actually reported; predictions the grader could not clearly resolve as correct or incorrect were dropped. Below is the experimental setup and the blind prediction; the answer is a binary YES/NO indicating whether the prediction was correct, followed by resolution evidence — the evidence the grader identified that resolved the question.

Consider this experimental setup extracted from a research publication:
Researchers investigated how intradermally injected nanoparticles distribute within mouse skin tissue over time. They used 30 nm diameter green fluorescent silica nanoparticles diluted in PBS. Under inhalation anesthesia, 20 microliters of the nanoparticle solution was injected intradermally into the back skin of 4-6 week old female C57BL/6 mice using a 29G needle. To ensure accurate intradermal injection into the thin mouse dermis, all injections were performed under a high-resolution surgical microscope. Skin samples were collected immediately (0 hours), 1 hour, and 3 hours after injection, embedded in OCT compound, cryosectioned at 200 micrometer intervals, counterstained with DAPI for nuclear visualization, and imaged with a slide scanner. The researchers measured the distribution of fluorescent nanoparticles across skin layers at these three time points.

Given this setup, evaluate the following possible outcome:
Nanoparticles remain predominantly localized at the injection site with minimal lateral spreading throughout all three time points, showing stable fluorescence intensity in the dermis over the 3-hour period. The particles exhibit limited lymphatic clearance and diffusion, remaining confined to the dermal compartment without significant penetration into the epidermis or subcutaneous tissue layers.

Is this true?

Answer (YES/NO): NO